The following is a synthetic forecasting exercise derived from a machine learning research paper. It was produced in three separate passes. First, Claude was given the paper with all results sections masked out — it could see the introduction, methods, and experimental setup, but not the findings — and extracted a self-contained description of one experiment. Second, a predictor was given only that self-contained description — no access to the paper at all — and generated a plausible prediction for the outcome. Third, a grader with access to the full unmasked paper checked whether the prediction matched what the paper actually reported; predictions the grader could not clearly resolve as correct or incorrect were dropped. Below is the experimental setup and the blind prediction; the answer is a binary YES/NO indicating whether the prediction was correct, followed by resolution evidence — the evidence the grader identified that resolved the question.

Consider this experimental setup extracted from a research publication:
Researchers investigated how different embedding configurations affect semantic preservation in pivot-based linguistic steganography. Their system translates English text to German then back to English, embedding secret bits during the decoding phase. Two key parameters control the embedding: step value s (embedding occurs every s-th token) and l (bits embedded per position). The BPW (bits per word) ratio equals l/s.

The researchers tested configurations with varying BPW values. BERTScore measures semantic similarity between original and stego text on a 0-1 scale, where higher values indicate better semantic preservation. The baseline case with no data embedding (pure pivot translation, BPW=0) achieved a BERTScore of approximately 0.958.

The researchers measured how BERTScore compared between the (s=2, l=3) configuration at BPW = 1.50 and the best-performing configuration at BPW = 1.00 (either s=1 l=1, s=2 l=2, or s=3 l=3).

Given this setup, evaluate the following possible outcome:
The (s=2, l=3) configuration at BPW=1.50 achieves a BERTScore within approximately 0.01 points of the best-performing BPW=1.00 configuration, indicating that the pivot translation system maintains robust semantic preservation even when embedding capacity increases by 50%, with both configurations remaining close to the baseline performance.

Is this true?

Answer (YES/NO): NO